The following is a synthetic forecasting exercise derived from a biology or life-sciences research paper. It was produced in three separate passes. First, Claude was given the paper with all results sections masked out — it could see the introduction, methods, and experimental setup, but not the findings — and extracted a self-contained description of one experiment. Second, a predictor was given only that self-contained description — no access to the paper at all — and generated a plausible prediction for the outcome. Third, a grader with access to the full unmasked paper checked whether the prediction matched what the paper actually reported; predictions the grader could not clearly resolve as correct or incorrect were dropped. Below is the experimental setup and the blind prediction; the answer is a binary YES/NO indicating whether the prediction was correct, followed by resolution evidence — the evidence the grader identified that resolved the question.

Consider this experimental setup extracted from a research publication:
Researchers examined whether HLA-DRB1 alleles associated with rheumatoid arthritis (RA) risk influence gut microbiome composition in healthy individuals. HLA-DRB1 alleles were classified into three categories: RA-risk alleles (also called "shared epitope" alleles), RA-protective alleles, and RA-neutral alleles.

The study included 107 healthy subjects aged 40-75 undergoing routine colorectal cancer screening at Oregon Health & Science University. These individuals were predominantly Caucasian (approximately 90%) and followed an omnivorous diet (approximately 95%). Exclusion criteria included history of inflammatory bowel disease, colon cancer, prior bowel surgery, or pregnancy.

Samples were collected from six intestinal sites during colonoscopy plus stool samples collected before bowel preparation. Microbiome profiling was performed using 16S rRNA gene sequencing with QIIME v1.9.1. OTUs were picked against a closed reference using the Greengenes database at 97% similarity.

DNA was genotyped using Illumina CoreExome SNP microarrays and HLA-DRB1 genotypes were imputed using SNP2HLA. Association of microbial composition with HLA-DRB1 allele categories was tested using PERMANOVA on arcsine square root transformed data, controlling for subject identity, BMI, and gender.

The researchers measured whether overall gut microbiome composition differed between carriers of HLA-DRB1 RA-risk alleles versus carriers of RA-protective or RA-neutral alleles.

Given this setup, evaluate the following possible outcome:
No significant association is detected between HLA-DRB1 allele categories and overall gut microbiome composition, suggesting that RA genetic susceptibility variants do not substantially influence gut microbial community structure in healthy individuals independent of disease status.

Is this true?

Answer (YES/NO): NO